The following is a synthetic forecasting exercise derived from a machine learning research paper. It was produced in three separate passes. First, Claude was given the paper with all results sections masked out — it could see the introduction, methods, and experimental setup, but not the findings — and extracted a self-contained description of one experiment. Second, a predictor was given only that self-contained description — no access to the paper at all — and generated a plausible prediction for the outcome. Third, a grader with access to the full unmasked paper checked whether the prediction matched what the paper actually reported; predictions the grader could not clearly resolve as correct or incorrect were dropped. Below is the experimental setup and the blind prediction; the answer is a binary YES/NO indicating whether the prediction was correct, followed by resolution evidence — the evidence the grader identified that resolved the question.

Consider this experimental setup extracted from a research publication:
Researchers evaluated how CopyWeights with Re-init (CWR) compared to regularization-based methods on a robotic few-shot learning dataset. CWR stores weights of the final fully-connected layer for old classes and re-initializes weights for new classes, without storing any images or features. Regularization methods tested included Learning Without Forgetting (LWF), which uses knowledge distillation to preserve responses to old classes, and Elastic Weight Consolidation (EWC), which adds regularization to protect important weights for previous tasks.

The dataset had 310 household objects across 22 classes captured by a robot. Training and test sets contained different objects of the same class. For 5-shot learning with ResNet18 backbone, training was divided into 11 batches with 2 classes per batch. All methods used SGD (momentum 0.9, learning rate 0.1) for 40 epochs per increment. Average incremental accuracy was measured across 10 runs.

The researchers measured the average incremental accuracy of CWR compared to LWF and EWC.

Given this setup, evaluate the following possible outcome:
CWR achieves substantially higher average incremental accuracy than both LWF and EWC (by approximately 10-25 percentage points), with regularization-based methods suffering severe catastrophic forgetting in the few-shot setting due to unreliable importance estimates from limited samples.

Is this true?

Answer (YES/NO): YES